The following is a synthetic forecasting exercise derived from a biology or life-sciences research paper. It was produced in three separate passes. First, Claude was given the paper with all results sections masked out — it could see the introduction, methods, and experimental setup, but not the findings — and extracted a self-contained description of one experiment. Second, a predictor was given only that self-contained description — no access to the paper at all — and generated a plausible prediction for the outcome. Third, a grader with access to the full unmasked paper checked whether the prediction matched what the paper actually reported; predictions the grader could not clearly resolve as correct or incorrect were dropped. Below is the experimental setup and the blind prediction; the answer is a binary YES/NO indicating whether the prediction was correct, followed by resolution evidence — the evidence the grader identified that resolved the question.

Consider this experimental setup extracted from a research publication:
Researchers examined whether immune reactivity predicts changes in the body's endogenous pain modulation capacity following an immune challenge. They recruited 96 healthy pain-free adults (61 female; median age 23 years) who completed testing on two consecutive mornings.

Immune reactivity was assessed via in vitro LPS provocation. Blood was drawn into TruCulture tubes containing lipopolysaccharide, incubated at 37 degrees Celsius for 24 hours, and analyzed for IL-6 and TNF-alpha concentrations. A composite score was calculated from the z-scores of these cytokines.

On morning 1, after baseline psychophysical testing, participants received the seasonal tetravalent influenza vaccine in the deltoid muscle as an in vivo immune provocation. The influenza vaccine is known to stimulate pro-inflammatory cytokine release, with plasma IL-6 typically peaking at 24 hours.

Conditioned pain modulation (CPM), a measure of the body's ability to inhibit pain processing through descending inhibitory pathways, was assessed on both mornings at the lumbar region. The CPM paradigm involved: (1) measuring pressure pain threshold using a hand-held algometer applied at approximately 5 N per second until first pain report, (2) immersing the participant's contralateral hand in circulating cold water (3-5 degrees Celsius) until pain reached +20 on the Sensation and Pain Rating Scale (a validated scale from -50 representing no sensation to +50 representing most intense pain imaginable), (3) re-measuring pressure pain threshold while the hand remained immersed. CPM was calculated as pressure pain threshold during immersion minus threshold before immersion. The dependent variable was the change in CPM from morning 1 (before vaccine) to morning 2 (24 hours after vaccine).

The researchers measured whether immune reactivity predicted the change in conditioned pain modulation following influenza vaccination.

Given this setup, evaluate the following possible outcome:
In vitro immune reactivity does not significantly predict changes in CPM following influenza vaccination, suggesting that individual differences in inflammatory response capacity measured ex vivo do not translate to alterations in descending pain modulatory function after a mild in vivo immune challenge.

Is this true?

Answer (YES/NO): YES